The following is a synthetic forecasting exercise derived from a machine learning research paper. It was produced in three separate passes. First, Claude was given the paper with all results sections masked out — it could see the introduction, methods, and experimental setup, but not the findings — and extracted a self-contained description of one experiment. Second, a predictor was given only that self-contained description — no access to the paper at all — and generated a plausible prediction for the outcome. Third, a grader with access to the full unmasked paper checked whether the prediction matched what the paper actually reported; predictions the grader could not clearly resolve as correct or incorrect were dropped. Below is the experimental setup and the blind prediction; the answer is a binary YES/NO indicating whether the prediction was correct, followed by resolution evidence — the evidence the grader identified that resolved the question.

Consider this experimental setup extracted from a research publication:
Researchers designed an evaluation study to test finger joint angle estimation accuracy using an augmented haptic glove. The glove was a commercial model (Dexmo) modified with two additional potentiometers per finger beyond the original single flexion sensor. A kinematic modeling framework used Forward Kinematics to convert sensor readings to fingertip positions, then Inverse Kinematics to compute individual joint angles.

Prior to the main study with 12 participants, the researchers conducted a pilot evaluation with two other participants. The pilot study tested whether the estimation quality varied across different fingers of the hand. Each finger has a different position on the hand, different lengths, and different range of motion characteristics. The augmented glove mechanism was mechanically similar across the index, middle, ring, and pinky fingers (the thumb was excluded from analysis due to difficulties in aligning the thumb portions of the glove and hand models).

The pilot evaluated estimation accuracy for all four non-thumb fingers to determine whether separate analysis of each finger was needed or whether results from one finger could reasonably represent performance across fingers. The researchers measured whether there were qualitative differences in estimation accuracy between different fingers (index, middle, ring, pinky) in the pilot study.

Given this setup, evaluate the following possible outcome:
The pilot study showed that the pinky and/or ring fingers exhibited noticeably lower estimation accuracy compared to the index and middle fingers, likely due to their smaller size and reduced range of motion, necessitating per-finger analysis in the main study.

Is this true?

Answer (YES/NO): NO